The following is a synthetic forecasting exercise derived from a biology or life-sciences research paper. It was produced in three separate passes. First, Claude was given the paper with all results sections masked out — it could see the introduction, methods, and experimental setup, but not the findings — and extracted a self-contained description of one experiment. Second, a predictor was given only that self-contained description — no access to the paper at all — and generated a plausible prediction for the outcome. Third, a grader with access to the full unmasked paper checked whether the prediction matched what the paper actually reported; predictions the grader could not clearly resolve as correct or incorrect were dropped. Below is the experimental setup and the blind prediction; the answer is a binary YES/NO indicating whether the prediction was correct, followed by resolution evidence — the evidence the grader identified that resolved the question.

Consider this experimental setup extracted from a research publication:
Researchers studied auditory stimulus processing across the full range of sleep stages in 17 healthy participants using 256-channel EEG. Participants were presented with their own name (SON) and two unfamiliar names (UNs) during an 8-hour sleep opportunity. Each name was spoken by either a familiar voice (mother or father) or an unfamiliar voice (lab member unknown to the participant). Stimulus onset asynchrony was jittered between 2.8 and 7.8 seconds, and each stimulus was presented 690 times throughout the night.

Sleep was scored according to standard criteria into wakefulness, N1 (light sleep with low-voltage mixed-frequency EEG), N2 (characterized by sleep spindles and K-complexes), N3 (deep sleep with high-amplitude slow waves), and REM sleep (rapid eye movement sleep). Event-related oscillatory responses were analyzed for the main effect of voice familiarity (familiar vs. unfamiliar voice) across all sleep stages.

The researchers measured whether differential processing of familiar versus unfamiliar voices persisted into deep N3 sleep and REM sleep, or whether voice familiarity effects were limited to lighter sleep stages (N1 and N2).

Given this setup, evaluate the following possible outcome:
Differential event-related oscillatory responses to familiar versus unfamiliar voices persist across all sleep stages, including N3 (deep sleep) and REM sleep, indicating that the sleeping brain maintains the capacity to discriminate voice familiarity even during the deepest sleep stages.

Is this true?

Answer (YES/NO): YES